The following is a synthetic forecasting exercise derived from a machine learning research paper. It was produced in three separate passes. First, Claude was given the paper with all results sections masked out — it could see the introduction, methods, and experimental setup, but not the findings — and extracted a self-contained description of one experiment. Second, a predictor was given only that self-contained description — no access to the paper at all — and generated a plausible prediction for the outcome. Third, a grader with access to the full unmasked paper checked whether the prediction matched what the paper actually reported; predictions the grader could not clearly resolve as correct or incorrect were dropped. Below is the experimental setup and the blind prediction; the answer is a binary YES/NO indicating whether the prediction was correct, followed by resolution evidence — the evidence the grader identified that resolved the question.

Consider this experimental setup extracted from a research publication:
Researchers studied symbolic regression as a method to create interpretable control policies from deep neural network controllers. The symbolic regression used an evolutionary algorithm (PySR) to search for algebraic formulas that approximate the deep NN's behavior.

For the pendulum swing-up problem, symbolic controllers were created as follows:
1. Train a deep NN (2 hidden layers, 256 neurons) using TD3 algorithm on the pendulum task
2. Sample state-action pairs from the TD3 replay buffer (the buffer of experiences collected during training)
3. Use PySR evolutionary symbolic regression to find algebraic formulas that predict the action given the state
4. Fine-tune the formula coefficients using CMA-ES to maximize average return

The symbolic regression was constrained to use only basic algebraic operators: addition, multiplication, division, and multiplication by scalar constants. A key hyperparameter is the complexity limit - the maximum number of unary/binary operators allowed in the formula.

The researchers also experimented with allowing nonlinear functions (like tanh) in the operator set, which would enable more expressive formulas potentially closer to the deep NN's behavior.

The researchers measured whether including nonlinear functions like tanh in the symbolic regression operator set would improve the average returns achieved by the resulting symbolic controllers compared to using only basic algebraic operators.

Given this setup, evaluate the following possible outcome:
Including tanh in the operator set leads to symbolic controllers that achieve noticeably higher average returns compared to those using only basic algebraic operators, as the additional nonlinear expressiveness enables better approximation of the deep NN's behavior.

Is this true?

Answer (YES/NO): NO